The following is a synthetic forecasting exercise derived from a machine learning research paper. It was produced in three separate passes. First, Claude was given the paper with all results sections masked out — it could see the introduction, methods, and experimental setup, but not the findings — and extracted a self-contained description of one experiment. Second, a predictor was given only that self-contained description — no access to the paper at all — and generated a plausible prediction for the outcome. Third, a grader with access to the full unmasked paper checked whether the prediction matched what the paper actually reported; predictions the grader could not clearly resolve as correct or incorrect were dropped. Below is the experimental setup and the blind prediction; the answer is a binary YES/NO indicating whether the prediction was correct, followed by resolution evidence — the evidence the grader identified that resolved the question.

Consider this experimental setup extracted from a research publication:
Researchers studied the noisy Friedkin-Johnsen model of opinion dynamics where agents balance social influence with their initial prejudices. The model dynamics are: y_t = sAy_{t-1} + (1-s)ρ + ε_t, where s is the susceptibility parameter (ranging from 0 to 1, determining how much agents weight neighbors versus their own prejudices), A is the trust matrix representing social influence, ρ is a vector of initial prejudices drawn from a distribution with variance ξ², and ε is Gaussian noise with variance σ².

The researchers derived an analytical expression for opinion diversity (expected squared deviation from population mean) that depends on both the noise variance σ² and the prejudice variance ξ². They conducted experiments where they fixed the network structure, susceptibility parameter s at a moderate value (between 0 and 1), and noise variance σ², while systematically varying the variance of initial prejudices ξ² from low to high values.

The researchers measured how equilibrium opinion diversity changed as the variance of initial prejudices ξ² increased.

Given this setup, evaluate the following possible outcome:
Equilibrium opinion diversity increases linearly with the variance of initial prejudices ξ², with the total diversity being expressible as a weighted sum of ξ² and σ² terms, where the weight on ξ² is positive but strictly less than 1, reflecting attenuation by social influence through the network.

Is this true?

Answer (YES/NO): NO